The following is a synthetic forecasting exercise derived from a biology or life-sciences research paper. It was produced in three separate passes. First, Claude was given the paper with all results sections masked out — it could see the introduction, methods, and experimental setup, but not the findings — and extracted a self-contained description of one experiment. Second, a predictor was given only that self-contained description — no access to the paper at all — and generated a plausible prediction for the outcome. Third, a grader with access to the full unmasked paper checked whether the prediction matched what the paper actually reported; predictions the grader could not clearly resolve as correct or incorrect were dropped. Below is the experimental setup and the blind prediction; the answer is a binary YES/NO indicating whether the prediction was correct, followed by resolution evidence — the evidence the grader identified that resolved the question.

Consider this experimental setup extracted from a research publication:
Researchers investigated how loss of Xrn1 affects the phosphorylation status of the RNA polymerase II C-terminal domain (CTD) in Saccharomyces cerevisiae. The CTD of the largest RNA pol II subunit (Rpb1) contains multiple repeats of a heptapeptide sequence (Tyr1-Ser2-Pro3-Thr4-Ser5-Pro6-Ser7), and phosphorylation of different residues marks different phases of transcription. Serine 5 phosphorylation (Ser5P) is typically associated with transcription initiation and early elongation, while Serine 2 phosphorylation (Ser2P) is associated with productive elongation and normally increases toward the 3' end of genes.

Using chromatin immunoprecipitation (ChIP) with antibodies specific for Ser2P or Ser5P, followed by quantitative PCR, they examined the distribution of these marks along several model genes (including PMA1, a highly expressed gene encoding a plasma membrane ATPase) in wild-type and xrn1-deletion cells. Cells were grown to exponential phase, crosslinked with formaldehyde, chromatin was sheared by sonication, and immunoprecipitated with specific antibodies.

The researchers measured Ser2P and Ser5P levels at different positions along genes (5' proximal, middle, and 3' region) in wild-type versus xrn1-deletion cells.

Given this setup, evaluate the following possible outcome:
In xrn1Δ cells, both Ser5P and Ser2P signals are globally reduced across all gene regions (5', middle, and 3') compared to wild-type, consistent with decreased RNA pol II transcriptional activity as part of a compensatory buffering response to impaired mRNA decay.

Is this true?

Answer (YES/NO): NO